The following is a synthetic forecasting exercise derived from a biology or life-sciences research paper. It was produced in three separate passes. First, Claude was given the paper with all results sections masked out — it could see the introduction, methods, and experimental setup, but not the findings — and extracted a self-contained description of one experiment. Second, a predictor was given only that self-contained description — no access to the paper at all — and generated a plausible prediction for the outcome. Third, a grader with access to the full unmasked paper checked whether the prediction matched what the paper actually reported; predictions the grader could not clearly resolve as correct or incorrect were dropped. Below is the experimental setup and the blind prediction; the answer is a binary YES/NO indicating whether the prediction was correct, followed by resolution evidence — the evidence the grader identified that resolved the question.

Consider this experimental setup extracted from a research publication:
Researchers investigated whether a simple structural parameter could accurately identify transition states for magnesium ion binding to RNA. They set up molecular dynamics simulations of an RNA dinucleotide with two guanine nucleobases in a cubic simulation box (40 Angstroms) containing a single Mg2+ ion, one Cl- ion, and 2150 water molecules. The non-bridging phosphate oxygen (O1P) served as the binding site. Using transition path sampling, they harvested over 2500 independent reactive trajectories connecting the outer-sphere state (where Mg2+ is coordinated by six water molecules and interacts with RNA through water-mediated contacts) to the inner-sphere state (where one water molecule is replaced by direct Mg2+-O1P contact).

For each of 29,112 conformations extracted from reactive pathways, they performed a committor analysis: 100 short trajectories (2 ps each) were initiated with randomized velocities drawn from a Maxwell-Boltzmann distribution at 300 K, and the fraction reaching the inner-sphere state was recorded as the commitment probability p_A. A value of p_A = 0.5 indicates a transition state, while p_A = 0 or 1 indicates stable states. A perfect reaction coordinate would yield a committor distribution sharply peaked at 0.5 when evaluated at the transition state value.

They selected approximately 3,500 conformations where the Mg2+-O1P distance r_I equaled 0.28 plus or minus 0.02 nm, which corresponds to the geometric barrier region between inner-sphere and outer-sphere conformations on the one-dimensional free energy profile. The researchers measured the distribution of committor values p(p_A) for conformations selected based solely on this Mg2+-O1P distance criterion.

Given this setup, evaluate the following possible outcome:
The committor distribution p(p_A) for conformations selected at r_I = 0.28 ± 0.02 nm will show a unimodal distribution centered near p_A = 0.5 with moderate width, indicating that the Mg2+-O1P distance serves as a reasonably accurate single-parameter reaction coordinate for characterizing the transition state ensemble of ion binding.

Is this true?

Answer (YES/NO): NO